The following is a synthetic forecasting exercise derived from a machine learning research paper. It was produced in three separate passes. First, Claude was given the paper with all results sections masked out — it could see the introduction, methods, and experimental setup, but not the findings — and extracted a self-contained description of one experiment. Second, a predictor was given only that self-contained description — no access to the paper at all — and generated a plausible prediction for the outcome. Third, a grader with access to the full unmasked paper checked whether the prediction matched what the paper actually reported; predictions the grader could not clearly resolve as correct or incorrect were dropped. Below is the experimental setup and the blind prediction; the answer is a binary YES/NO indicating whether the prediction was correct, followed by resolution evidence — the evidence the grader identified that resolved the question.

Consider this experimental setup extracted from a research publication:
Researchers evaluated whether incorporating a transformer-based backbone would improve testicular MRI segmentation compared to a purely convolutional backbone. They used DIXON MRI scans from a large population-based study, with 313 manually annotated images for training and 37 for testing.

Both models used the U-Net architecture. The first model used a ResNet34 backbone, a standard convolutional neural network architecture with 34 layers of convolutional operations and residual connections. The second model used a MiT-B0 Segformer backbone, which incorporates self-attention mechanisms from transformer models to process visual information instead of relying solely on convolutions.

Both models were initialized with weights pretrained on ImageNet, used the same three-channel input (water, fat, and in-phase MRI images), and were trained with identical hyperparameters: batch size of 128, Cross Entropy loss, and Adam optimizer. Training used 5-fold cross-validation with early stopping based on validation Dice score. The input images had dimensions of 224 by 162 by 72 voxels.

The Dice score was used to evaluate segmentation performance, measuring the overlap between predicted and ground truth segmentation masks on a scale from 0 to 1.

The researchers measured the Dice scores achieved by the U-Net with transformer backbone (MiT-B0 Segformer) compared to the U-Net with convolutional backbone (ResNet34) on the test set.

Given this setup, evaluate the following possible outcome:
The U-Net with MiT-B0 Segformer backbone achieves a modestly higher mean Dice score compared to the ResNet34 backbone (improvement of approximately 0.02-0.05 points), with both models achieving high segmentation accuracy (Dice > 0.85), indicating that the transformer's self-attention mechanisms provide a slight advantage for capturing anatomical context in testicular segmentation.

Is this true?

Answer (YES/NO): NO